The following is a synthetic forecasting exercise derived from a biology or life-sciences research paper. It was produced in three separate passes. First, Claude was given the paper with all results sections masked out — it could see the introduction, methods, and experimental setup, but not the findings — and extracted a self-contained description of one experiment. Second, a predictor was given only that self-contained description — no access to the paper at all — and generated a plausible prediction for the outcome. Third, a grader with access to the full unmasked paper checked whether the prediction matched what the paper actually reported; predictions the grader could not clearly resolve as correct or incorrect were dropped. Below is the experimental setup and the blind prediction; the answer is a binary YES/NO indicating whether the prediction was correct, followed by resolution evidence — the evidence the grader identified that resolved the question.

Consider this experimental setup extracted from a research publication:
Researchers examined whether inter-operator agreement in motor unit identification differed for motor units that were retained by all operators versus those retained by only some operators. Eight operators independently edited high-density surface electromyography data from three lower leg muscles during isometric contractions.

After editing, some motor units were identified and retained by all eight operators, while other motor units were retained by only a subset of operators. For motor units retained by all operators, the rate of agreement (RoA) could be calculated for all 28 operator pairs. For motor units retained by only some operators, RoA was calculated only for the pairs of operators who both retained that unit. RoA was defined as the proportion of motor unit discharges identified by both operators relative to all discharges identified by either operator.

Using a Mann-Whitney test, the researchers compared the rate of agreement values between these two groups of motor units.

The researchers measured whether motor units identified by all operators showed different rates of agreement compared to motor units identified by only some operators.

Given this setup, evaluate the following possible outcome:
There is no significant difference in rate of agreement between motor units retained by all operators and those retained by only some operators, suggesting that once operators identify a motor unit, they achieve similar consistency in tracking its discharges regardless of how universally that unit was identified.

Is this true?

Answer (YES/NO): NO